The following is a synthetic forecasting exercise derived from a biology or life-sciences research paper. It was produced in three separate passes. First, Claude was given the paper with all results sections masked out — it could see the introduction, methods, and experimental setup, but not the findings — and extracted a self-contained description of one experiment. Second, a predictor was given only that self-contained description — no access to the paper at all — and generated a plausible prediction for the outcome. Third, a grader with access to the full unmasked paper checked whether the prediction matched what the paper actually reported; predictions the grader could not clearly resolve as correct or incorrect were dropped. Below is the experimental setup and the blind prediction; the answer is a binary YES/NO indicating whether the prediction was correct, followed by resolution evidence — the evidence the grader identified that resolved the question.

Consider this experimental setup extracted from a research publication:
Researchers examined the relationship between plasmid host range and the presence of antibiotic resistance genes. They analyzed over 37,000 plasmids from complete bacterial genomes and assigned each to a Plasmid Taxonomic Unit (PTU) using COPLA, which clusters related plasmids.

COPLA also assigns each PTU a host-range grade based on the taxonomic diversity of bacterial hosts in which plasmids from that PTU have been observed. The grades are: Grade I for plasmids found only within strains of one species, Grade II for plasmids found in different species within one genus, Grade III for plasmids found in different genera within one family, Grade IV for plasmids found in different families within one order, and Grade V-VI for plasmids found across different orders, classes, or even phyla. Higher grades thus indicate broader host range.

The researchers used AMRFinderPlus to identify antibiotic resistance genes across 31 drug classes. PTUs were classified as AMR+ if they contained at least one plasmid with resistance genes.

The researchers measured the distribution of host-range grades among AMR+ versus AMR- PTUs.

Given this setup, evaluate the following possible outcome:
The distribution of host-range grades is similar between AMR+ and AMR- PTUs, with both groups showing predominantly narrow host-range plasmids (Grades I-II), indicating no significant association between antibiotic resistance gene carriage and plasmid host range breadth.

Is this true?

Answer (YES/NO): NO